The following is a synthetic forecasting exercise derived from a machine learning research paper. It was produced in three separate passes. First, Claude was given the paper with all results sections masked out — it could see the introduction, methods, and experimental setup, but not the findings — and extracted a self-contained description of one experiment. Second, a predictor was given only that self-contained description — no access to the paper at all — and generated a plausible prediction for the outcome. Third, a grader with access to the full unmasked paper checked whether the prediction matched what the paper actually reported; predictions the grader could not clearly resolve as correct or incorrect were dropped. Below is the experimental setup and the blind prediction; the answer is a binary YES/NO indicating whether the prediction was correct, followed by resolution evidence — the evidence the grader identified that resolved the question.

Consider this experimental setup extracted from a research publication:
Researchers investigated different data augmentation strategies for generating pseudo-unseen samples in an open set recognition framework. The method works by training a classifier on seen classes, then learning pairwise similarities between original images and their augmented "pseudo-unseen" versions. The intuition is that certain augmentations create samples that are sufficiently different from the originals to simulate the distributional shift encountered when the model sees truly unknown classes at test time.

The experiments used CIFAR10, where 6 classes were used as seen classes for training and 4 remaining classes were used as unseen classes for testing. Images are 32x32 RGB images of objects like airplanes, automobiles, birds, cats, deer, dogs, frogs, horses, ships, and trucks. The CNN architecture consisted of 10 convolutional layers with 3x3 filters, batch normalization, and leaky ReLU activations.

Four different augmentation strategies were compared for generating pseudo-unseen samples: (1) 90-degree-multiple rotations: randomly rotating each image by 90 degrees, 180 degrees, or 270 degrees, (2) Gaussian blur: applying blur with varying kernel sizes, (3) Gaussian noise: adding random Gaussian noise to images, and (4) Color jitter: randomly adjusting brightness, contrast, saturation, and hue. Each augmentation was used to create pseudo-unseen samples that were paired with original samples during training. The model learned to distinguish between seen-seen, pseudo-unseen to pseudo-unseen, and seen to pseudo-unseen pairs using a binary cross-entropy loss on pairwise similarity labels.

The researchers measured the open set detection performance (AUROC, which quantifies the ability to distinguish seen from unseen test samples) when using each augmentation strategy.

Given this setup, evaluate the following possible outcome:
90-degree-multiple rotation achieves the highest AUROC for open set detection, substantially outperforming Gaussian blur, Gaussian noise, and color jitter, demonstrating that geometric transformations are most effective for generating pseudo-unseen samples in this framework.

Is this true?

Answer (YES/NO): YES